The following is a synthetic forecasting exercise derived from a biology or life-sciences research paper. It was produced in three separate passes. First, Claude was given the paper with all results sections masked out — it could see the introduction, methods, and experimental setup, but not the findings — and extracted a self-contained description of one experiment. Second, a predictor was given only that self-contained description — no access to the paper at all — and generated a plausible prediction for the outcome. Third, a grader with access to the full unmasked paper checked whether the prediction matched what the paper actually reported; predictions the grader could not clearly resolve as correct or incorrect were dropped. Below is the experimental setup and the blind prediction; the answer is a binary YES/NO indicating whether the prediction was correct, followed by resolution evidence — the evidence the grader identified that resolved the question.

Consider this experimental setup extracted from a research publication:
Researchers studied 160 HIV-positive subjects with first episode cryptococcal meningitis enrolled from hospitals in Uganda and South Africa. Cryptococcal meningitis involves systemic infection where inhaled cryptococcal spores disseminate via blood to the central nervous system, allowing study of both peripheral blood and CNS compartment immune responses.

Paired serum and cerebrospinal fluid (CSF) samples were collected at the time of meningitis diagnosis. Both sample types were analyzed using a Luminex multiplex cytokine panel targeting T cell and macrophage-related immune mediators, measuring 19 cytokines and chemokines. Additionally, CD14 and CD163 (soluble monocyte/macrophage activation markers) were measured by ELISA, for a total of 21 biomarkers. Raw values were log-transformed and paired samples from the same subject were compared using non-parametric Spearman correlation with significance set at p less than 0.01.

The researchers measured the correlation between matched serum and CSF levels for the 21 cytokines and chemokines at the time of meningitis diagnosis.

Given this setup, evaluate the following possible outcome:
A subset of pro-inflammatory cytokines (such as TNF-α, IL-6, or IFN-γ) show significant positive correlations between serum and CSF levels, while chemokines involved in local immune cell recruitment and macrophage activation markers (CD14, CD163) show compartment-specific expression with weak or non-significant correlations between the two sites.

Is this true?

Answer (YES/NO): NO